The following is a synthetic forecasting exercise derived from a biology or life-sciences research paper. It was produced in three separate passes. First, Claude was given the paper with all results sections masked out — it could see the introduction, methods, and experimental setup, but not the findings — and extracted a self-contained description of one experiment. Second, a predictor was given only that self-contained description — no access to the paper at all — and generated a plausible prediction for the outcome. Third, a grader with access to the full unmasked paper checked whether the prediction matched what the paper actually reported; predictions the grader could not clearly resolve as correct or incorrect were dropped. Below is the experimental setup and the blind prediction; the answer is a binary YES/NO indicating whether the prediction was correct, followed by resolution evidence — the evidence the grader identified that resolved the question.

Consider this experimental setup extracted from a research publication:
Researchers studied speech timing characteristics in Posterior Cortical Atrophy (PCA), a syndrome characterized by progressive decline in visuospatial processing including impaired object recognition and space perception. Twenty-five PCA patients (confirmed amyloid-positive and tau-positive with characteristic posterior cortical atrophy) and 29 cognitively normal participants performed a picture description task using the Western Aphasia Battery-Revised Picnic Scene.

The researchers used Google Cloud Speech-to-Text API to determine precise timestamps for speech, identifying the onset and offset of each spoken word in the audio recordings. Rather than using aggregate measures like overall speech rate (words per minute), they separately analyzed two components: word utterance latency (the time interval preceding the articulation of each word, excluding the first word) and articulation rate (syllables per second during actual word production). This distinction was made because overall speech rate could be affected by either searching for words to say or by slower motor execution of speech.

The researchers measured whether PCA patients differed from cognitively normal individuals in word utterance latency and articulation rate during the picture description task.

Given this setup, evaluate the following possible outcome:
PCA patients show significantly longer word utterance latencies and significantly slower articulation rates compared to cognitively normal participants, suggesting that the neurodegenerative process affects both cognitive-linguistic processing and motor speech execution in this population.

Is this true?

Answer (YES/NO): NO